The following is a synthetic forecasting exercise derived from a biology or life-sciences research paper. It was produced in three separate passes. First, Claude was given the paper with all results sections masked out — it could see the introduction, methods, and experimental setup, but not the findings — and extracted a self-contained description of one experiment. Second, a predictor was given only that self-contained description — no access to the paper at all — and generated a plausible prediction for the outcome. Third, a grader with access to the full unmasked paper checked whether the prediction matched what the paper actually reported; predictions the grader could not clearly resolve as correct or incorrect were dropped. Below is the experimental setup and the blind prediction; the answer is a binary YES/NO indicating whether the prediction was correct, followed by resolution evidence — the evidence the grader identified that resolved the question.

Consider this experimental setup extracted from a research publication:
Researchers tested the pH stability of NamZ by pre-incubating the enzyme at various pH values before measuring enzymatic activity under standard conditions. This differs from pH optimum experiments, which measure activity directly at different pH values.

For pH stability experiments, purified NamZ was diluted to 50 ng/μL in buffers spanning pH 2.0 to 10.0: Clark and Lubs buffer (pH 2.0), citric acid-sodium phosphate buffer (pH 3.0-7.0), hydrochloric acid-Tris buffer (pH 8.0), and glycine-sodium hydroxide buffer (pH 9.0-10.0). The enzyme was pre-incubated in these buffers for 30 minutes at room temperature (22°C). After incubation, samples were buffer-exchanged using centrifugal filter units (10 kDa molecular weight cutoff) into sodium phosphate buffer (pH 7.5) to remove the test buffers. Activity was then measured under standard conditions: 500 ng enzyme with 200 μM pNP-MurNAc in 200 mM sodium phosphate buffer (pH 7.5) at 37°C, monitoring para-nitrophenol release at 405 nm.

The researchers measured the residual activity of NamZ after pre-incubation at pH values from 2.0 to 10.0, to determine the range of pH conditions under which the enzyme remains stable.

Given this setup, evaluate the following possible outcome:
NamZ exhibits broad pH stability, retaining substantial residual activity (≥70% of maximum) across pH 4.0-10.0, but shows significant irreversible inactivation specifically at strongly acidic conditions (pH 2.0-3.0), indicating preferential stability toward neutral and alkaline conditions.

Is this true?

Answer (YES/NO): NO